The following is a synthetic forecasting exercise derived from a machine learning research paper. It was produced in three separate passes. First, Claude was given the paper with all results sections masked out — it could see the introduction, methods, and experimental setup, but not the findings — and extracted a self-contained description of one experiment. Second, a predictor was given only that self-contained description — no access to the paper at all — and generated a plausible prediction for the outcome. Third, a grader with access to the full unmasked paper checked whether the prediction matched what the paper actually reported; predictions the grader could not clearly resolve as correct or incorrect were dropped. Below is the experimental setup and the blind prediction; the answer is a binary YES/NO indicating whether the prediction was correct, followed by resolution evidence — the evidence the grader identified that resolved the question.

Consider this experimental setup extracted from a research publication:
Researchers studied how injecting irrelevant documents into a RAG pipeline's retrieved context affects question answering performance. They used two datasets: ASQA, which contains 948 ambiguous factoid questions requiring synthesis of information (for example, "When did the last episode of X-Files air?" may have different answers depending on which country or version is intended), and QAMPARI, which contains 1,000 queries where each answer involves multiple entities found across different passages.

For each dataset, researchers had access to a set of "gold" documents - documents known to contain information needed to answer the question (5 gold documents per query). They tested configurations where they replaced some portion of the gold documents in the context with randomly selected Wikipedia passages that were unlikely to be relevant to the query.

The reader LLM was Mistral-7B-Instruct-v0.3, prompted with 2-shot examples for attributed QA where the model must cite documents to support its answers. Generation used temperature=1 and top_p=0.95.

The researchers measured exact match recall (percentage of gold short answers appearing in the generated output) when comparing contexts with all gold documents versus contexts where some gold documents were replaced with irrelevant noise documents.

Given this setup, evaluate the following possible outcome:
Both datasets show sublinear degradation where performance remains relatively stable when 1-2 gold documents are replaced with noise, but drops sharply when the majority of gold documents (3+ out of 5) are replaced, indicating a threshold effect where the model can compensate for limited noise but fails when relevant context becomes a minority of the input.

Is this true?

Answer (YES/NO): NO